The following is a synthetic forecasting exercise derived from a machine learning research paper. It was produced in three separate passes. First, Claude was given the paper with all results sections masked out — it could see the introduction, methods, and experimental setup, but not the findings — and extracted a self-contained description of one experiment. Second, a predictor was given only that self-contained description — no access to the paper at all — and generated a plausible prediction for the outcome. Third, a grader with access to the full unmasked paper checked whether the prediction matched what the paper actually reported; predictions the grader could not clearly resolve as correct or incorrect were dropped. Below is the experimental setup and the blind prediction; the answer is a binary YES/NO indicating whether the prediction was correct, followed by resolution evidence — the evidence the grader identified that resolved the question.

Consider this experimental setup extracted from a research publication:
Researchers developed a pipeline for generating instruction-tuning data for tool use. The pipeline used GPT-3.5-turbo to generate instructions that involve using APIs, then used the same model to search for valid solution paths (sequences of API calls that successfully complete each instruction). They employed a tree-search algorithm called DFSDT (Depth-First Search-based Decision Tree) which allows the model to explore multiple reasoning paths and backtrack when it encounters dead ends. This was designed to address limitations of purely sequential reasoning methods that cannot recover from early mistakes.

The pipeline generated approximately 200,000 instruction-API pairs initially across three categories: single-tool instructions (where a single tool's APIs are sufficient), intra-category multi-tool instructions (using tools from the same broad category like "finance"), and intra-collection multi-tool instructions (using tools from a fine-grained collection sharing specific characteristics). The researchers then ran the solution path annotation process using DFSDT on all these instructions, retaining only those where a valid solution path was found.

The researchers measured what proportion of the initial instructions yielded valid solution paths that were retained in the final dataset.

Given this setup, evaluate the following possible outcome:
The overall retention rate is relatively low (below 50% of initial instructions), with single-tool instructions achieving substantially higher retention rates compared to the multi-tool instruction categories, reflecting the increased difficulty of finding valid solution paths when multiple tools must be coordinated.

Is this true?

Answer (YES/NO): NO